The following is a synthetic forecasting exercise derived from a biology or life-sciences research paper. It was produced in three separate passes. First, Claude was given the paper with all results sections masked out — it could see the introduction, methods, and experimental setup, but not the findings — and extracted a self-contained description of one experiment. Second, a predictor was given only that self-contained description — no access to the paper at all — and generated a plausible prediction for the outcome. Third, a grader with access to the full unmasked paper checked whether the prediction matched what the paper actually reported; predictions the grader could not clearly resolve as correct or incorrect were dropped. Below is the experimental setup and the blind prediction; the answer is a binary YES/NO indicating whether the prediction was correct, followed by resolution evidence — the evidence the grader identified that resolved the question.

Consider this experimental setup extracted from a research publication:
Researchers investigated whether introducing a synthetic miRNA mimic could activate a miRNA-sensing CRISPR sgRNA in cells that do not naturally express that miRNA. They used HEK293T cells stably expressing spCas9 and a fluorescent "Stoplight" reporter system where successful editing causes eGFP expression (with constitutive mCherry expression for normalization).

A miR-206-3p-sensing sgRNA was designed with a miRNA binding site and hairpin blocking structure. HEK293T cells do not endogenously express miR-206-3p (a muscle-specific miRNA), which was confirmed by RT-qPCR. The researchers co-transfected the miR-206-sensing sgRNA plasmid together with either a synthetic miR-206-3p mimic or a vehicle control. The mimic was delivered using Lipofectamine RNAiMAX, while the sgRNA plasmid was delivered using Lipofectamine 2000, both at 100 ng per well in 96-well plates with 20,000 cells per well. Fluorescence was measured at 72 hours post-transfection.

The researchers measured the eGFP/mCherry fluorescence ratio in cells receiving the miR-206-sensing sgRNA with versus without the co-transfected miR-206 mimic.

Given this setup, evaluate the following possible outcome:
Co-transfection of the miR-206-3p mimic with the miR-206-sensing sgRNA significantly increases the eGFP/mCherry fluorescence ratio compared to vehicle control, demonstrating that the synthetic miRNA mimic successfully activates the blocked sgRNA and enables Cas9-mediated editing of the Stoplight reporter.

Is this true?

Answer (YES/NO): YES